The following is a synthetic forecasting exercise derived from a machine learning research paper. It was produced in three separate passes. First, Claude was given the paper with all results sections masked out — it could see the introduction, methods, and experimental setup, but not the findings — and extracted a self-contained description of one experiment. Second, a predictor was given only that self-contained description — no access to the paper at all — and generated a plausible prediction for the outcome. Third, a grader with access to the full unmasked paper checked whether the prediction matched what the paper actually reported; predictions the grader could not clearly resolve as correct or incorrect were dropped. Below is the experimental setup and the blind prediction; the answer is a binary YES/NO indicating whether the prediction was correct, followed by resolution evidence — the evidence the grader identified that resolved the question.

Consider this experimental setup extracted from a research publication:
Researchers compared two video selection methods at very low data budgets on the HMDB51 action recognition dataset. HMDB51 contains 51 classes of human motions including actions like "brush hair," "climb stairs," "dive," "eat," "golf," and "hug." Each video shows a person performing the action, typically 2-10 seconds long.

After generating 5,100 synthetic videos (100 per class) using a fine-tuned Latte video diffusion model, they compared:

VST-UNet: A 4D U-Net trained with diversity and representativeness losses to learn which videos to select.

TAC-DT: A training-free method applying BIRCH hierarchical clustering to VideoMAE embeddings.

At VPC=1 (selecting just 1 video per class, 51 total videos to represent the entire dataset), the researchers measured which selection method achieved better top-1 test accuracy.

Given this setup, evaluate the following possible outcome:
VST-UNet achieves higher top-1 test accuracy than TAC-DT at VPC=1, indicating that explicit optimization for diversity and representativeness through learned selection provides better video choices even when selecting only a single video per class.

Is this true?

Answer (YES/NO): NO